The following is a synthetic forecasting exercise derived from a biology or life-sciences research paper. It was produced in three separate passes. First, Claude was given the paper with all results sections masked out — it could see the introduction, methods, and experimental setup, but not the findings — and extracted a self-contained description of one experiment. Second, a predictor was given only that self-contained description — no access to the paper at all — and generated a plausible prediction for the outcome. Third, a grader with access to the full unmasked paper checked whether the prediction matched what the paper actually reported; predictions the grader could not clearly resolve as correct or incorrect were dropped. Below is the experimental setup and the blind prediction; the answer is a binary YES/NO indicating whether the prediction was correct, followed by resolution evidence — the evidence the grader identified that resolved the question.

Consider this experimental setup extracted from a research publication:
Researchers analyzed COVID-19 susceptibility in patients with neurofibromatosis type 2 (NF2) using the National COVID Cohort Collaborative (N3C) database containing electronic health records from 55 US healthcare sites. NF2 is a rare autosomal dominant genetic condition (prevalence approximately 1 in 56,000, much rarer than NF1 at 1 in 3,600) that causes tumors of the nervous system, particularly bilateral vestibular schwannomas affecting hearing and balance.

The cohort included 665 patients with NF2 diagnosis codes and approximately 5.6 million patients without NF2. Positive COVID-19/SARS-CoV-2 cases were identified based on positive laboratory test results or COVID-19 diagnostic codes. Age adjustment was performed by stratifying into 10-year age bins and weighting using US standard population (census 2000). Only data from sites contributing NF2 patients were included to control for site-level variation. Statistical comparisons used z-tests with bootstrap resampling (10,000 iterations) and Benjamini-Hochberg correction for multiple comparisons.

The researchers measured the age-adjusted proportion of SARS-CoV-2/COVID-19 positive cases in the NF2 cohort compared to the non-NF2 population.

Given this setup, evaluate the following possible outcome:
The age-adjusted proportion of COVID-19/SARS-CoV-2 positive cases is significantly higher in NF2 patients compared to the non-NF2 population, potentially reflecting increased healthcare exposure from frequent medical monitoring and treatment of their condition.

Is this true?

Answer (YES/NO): NO